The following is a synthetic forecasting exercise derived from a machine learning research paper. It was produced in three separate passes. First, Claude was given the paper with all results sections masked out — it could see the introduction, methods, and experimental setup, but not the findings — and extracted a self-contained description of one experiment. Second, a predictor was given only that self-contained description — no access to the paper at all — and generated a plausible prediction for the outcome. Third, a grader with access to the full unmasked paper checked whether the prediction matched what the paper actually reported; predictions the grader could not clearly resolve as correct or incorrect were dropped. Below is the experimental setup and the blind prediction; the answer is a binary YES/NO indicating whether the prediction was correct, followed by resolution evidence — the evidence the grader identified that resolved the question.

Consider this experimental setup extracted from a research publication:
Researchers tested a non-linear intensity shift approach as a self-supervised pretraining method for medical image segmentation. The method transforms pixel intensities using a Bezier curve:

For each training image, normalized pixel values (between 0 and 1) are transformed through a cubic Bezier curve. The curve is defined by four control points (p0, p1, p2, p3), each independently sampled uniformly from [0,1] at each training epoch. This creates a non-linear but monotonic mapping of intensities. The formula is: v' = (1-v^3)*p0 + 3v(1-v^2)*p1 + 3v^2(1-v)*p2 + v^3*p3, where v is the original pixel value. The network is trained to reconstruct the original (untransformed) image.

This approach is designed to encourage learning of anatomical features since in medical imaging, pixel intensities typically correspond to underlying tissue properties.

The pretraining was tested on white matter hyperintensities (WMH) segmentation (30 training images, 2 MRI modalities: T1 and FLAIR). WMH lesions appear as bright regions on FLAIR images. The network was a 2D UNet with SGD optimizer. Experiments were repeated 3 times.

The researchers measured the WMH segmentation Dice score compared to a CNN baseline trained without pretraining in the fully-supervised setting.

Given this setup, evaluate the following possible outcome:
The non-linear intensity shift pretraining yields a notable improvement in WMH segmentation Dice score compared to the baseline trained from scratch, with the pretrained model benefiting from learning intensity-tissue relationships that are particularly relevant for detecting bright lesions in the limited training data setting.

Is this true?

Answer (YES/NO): NO